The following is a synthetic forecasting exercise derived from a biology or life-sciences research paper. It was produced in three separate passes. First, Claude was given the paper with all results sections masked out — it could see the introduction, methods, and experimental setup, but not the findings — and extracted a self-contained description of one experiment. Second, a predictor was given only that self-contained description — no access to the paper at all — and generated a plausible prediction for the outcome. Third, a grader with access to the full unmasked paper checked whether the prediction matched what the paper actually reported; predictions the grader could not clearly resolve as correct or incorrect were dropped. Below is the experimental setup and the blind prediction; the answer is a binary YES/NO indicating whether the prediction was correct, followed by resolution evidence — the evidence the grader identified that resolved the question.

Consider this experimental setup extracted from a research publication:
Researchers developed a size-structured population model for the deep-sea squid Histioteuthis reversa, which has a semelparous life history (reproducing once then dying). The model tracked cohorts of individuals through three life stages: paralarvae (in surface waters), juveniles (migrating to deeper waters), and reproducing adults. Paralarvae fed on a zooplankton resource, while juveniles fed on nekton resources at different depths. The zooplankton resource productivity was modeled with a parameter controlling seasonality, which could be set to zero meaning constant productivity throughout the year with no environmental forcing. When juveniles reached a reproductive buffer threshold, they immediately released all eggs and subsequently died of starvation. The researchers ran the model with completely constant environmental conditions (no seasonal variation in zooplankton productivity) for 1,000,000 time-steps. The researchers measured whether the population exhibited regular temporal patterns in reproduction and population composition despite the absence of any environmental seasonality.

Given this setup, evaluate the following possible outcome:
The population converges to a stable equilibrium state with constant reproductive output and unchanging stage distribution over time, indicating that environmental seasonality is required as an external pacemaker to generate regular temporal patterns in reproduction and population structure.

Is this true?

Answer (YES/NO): NO